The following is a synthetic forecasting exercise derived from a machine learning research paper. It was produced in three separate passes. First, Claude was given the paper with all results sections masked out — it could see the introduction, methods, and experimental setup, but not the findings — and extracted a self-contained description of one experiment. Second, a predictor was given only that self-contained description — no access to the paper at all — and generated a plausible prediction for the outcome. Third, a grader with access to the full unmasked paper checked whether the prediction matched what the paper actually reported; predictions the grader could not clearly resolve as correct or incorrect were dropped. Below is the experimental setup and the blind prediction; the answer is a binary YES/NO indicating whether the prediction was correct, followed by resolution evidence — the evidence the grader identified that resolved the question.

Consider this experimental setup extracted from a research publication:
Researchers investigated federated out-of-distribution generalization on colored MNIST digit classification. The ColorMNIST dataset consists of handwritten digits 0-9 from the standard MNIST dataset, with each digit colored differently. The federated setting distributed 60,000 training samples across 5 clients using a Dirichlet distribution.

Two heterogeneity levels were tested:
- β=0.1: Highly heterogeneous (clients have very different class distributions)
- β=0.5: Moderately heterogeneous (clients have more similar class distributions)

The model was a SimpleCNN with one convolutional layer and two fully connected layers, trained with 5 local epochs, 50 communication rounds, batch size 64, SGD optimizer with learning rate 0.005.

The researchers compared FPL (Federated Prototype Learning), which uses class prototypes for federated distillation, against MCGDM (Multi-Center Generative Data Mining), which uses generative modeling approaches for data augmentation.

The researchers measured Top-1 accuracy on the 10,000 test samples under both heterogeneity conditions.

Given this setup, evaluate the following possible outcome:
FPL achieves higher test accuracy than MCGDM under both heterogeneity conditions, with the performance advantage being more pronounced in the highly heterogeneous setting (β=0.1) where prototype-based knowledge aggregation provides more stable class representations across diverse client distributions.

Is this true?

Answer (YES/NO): YES